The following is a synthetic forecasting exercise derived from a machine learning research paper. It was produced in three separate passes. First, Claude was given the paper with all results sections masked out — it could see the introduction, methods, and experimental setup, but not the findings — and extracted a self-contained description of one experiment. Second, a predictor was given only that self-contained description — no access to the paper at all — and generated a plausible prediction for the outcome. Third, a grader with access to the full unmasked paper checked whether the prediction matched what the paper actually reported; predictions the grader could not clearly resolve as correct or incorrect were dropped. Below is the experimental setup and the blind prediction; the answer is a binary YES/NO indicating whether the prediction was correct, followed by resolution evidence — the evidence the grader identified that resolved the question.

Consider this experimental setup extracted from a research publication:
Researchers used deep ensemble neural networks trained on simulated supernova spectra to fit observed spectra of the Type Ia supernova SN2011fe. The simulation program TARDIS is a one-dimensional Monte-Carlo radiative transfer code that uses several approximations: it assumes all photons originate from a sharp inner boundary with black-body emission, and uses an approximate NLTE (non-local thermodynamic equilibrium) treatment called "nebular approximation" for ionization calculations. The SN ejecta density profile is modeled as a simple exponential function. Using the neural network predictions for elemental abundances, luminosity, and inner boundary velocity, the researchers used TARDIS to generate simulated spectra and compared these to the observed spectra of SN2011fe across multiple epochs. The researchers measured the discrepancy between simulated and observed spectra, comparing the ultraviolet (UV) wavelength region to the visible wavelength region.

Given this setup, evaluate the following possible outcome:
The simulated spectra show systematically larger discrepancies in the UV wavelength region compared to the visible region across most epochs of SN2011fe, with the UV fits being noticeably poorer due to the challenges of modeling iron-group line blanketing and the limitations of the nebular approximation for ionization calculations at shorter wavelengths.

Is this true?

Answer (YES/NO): NO